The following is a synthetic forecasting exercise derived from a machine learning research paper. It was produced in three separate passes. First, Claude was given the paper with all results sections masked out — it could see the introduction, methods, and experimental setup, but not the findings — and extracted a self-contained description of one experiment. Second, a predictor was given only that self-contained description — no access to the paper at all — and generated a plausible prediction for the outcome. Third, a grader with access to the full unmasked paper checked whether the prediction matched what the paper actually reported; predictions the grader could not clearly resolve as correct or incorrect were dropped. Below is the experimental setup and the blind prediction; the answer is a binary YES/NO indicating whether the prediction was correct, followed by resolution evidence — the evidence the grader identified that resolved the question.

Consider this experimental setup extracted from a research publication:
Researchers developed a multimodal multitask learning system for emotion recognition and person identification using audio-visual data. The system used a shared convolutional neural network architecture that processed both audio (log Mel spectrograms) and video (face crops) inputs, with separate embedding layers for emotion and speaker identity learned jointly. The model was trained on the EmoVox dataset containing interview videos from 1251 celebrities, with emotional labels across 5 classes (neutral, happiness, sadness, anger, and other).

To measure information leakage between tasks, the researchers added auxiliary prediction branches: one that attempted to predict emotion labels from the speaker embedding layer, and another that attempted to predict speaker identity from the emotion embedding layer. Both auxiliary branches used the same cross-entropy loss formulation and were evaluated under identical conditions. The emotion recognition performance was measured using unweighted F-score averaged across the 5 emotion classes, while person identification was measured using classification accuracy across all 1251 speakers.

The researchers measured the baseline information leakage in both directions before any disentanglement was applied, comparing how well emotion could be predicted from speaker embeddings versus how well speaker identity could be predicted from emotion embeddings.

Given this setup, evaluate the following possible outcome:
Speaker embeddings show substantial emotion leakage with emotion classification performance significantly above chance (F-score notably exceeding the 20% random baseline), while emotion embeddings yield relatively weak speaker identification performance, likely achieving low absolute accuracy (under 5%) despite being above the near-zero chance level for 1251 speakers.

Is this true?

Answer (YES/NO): NO